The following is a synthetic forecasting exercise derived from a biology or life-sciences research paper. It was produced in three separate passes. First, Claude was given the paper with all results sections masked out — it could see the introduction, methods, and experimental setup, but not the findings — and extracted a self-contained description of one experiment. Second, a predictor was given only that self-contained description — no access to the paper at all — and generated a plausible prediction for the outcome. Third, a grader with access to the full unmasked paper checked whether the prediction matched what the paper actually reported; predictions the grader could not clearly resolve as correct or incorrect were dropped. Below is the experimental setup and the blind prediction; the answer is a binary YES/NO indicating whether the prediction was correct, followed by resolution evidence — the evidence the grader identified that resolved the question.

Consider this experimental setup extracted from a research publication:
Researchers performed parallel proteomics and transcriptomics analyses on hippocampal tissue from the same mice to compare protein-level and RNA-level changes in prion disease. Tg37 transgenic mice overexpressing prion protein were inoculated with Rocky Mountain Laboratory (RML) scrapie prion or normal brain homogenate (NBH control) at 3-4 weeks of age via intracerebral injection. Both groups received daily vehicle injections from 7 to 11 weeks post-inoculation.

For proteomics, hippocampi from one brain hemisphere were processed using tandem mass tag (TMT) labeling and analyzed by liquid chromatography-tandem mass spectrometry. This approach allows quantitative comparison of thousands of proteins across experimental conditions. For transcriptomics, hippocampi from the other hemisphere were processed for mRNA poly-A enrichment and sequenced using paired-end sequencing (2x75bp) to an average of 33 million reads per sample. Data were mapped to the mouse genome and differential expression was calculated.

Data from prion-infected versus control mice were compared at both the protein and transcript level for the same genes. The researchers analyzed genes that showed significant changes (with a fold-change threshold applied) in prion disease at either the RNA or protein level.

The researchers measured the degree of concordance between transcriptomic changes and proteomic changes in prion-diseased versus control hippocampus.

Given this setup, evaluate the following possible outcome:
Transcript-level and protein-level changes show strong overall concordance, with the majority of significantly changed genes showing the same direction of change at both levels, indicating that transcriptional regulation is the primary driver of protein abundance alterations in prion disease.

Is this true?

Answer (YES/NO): NO